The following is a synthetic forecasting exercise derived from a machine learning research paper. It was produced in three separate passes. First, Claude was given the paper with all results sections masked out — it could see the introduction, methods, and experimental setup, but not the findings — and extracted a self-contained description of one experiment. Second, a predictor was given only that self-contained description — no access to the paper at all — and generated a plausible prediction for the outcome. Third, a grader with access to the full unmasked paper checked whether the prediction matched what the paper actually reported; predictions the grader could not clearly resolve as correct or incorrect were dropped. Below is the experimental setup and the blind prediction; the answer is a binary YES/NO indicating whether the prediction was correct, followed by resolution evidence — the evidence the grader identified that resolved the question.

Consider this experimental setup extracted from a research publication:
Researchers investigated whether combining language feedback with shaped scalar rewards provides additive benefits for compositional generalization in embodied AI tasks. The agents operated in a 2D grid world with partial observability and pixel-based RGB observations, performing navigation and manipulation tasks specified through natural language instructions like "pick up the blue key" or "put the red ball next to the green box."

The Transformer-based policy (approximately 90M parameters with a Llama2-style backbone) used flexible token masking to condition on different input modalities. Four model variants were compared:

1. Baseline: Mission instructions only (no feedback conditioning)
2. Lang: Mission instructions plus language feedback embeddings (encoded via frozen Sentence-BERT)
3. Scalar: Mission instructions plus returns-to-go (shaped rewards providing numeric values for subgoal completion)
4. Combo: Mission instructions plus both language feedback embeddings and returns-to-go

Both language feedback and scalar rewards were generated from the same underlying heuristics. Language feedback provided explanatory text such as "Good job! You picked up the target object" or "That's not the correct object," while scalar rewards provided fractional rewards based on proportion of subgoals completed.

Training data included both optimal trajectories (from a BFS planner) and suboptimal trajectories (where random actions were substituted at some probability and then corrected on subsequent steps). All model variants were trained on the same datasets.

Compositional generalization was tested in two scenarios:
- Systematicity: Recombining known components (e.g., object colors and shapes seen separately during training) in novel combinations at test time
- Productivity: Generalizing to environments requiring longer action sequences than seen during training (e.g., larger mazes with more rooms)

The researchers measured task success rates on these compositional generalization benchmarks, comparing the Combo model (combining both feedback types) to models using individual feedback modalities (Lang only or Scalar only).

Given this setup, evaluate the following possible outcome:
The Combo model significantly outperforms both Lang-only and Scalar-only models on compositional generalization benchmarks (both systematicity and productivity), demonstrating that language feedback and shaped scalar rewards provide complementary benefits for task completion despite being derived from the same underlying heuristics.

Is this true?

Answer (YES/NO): NO